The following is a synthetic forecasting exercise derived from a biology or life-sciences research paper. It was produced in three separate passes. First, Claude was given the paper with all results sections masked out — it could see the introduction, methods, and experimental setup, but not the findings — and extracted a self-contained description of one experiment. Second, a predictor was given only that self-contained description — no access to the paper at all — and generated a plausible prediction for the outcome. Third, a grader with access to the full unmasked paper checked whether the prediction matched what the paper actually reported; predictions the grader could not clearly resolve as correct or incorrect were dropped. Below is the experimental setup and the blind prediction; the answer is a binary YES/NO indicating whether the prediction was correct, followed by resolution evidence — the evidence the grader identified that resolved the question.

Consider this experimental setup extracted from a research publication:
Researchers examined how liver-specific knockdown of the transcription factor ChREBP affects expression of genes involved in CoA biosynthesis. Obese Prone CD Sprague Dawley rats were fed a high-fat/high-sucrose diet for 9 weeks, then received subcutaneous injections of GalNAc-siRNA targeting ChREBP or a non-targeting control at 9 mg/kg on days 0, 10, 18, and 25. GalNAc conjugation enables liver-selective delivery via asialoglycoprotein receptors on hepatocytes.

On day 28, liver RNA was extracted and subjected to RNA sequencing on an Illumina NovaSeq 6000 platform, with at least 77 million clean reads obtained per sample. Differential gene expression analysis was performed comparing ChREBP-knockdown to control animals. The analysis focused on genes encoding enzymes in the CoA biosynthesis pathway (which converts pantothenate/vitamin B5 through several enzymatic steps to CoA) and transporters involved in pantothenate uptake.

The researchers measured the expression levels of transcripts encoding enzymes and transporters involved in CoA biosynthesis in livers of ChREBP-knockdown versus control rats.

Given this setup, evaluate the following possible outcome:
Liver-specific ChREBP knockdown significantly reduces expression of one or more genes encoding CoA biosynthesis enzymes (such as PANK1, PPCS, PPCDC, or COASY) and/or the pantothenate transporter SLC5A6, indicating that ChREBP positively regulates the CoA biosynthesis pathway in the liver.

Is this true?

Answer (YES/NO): YES